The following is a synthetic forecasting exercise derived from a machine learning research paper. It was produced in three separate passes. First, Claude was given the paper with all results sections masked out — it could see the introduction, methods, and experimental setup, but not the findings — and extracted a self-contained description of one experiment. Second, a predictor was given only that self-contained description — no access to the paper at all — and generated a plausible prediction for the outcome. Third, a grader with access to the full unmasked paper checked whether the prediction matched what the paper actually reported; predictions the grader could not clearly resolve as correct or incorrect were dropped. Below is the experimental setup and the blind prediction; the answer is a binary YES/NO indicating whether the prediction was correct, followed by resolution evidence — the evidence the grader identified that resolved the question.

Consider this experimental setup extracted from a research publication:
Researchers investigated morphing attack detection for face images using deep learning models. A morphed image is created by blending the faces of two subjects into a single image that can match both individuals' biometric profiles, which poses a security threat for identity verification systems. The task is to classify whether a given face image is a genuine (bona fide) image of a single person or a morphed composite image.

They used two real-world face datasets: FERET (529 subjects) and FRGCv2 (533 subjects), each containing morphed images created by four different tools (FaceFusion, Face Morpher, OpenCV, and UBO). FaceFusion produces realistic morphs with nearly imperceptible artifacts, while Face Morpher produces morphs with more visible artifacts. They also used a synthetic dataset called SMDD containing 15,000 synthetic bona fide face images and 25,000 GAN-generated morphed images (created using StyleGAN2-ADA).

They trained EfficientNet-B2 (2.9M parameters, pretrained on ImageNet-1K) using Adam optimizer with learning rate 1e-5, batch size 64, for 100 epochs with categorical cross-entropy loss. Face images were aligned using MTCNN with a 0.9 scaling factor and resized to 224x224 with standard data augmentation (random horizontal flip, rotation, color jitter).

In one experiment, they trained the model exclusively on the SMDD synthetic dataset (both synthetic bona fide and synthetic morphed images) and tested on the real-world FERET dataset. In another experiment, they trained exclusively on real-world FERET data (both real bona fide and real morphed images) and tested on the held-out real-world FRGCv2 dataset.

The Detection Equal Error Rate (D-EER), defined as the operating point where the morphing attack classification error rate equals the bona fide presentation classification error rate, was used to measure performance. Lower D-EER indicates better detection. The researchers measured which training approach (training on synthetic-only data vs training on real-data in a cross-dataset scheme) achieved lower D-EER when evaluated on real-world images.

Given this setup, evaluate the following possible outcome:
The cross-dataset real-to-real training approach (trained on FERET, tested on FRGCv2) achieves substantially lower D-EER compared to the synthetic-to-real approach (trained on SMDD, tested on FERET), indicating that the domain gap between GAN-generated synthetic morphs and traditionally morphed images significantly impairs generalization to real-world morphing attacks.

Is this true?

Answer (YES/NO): YES